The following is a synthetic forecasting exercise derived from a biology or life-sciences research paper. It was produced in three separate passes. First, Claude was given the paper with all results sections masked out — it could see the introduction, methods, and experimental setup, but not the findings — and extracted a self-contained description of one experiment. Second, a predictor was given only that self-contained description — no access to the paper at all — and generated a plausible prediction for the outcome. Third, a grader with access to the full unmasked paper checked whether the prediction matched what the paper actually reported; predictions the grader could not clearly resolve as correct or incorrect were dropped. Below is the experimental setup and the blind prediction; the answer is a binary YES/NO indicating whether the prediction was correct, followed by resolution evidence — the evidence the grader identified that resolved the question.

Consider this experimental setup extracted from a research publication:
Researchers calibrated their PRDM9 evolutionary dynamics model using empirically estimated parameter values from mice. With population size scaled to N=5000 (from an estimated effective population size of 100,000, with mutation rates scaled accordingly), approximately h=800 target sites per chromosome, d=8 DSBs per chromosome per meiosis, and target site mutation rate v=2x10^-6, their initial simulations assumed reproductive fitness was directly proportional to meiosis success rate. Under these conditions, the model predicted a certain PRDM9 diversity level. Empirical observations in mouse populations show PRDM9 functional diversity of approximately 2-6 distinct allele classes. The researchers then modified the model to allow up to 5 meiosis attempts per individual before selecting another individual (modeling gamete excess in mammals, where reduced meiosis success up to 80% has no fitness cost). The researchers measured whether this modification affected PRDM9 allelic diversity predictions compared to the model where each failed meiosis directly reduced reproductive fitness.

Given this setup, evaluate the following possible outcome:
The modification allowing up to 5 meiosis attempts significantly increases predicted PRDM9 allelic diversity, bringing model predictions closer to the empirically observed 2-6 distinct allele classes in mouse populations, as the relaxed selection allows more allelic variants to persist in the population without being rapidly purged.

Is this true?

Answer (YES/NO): YES